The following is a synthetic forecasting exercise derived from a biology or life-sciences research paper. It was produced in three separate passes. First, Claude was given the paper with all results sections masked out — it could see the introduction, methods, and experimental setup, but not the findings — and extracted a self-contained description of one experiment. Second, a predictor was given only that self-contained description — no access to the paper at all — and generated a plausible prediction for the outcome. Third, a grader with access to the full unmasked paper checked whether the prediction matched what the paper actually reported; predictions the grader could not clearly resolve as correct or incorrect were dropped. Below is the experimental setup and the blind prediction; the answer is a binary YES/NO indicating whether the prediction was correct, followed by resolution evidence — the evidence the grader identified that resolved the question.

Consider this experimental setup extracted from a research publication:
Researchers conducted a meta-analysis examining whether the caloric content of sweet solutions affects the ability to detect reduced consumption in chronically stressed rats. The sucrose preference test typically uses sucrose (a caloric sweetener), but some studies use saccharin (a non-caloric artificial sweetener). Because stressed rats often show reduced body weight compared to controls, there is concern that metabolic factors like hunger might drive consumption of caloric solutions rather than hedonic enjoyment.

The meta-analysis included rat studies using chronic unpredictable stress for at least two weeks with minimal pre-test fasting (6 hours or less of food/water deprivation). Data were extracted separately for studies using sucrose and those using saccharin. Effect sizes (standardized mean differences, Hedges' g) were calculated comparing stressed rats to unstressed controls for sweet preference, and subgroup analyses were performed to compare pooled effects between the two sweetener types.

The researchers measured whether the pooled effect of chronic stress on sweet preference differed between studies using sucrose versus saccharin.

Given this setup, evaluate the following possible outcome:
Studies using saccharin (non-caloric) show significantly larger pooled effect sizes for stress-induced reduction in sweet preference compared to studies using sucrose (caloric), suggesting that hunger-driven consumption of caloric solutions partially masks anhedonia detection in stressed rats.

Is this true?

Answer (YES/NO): NO